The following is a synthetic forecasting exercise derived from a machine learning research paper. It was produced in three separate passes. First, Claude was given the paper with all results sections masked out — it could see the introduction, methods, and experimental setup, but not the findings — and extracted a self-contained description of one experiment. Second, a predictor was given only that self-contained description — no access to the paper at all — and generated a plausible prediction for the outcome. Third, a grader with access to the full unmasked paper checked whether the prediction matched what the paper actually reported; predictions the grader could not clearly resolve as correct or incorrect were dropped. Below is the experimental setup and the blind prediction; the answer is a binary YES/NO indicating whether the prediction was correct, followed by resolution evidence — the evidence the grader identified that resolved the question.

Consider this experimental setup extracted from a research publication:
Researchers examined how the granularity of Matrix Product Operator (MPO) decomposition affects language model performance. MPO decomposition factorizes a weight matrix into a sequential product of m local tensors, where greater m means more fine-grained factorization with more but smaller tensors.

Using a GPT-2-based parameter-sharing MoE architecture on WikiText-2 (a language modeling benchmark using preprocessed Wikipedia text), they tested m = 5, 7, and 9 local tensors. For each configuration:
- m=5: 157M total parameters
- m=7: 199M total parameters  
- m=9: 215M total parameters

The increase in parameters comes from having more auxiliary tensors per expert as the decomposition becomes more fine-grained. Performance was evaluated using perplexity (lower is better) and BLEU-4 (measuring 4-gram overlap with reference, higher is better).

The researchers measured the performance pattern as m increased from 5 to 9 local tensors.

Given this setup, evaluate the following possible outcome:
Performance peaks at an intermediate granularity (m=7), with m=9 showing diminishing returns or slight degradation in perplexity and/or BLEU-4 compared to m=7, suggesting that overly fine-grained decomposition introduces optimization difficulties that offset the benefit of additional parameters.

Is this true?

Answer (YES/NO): NO